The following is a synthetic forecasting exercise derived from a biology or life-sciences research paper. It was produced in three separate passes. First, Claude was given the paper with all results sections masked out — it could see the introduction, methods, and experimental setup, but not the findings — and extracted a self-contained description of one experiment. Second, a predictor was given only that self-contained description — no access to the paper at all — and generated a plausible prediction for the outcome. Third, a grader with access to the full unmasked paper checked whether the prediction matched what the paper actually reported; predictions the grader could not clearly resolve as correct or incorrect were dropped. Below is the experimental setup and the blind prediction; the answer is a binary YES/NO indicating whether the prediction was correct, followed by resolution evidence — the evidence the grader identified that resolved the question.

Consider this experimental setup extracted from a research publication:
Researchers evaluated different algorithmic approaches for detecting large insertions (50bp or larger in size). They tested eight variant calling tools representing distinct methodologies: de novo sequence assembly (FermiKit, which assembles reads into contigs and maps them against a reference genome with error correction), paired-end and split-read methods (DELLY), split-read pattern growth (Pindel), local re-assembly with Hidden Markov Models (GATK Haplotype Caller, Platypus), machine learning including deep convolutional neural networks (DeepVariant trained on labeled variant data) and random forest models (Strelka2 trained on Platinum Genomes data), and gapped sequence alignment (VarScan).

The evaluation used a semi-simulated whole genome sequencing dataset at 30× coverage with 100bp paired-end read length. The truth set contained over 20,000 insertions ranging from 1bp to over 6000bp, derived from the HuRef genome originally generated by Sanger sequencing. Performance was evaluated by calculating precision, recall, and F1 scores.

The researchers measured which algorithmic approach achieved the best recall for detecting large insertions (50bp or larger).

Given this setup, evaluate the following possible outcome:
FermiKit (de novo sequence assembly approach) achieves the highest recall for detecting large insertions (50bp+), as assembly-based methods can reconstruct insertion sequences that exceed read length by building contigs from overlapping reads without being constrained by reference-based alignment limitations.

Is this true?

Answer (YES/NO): YES